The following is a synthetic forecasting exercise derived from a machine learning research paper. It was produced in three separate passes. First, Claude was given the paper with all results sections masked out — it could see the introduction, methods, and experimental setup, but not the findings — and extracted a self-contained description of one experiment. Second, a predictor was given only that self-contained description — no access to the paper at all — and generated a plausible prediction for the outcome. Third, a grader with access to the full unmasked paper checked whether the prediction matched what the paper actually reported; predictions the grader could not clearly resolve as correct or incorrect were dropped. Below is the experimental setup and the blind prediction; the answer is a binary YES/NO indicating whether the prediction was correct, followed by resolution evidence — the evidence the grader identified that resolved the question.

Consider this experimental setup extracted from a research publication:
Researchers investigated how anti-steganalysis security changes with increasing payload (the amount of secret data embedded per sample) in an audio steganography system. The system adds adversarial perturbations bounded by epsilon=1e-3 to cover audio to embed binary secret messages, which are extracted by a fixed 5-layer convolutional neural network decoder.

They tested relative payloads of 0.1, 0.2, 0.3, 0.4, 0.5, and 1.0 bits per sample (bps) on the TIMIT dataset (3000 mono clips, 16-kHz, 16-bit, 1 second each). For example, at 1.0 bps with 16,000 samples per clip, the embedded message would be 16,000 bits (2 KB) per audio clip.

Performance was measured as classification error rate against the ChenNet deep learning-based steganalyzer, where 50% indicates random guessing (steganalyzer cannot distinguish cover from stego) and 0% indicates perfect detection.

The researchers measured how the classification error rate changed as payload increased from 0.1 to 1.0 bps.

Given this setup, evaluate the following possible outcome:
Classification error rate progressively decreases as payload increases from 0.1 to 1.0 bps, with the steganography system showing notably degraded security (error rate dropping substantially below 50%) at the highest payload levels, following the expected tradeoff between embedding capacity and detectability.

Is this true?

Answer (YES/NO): NO